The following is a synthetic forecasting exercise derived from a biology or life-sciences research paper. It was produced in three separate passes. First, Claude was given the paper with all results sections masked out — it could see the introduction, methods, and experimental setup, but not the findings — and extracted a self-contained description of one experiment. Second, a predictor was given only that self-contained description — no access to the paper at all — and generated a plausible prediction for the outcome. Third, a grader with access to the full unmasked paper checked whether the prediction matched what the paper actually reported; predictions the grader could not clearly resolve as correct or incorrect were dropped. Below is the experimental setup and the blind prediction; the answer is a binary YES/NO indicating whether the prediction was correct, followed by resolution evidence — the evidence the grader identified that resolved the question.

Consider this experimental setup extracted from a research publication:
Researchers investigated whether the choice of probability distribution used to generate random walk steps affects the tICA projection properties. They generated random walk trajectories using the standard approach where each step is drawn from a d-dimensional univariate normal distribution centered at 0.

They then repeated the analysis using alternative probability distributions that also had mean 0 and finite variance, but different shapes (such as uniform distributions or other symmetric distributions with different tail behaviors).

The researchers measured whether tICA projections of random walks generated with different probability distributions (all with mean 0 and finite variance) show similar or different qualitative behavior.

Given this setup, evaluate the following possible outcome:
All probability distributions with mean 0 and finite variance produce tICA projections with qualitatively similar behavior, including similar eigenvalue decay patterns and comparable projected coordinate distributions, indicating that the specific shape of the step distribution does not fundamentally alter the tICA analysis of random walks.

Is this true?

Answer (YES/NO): YES